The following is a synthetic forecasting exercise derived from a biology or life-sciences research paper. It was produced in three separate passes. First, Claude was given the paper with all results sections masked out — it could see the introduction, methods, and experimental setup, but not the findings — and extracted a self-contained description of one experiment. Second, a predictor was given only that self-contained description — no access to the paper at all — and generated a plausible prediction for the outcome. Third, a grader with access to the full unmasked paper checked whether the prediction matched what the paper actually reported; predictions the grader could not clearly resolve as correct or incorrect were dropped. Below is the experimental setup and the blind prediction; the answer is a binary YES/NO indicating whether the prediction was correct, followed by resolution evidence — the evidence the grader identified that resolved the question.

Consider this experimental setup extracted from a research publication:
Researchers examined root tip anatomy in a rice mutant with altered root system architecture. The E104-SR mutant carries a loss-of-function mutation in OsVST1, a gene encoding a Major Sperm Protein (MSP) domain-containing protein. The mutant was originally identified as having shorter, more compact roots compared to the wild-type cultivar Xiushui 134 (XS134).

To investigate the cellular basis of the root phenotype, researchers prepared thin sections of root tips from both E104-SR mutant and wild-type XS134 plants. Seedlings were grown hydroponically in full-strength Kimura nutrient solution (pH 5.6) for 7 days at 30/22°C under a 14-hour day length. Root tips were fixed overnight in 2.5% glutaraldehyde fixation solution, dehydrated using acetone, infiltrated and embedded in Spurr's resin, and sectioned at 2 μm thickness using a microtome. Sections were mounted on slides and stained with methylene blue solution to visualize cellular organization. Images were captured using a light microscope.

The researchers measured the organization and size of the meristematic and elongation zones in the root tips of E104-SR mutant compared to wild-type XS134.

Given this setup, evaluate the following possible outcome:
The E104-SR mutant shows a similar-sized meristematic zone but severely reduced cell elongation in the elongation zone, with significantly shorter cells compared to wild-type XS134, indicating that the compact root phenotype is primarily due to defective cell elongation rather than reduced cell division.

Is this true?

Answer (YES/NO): NO